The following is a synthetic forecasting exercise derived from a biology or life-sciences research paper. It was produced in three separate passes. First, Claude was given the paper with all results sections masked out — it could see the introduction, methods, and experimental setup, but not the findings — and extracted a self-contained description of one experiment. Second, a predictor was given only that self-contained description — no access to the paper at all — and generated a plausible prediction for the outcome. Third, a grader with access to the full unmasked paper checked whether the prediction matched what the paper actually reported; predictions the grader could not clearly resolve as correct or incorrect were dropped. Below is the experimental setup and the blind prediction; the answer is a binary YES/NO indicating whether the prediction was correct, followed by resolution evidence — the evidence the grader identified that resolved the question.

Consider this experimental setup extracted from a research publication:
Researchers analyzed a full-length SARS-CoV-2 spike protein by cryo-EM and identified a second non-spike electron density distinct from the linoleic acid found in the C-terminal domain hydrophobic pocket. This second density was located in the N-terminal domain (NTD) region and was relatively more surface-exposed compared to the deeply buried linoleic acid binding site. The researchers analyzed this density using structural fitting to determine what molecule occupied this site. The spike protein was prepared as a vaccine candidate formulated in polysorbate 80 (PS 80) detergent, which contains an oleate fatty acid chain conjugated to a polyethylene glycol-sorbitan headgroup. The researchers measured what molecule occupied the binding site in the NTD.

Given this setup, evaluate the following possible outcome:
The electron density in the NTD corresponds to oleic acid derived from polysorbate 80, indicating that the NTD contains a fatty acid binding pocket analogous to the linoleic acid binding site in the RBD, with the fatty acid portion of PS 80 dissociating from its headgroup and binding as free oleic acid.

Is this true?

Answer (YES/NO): NO